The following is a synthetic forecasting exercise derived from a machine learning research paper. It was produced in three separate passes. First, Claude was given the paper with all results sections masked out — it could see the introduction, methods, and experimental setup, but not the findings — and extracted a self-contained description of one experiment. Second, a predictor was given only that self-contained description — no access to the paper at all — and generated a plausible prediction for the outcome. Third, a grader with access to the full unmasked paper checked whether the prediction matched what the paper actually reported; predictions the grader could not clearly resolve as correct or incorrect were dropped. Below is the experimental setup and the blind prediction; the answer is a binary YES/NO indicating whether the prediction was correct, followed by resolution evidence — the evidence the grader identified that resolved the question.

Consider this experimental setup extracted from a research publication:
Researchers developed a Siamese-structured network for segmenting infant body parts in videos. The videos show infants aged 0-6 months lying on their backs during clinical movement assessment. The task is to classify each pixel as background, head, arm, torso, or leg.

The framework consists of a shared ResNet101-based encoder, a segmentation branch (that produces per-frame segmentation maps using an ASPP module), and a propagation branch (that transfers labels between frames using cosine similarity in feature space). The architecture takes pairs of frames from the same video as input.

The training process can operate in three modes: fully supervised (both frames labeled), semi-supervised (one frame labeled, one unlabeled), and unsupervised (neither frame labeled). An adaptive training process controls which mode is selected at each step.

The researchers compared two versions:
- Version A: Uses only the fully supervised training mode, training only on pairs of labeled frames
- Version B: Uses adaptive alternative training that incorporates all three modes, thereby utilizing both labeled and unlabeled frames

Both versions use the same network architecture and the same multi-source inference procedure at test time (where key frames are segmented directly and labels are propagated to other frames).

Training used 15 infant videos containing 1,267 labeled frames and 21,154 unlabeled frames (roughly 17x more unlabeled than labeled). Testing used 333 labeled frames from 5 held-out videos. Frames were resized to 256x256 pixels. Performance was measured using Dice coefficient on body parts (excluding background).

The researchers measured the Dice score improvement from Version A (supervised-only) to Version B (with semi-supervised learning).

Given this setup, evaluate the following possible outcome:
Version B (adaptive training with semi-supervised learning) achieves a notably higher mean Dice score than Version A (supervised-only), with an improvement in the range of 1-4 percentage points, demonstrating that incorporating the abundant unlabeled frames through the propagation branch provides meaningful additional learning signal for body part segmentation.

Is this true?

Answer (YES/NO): YES